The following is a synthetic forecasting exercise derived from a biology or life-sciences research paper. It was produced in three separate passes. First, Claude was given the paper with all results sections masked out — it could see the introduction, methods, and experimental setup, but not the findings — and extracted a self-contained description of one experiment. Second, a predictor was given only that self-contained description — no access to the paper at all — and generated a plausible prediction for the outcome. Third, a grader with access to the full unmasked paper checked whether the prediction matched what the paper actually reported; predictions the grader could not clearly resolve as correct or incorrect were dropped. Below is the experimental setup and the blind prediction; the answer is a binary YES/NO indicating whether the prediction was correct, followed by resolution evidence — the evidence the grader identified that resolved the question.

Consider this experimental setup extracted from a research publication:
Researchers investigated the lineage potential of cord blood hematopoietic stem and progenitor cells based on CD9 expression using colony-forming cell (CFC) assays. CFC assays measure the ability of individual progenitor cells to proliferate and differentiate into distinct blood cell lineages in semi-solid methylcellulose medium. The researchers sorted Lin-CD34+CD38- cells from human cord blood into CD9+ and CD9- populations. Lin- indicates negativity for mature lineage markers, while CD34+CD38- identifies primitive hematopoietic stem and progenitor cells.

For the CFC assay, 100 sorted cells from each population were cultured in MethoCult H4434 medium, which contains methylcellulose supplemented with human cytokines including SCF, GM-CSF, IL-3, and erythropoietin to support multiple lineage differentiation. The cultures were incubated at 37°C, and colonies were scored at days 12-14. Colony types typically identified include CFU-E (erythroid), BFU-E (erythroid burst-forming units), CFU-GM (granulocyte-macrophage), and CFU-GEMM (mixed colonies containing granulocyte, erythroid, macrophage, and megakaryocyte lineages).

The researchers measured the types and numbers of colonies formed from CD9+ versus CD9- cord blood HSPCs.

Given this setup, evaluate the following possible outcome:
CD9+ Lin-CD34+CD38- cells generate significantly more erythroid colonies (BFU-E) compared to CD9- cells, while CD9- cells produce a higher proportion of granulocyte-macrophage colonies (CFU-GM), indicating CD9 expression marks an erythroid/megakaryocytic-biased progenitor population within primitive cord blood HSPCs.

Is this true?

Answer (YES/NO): NO